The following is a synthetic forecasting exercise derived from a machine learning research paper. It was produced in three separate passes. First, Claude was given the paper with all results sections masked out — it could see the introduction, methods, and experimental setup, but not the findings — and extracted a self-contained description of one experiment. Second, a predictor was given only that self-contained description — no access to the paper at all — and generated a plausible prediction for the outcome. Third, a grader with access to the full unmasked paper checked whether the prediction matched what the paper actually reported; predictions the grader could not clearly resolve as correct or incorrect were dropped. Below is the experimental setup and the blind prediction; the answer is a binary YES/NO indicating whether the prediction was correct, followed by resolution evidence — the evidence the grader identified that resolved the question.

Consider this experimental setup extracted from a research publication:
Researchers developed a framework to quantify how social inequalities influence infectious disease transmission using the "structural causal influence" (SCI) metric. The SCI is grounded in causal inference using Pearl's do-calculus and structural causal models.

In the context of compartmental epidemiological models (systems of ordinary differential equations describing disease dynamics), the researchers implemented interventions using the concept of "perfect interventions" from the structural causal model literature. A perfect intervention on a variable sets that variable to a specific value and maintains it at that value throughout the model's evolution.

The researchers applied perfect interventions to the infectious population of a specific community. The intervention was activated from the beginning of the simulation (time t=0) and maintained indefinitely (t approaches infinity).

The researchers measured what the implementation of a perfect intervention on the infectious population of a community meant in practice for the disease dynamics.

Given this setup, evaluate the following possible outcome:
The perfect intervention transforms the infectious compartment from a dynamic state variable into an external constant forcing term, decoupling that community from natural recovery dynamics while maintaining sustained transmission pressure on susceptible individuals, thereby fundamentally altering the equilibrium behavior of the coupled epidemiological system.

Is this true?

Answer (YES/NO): NO